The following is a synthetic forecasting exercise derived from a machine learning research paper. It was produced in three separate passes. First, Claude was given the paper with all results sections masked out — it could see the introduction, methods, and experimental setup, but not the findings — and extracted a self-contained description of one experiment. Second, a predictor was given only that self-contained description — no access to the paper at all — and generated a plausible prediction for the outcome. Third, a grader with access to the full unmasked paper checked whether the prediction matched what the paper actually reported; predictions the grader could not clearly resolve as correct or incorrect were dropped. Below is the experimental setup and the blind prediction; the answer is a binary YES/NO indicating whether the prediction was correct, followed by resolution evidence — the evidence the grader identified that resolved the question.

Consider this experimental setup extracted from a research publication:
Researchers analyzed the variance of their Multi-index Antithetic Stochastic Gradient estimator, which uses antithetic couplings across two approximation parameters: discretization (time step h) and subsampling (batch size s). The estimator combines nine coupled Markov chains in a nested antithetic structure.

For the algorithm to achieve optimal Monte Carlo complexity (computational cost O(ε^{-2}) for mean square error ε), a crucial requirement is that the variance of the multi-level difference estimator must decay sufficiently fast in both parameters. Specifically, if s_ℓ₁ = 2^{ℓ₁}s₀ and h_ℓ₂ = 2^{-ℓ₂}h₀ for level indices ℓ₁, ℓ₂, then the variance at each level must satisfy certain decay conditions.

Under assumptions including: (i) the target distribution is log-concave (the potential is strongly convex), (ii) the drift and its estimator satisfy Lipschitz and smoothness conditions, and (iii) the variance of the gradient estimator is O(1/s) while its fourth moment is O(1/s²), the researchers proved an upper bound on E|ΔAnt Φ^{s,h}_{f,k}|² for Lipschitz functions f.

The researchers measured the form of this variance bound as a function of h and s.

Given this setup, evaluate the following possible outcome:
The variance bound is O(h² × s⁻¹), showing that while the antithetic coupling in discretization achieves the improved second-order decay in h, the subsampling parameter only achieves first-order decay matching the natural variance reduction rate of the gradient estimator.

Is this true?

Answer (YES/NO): NO